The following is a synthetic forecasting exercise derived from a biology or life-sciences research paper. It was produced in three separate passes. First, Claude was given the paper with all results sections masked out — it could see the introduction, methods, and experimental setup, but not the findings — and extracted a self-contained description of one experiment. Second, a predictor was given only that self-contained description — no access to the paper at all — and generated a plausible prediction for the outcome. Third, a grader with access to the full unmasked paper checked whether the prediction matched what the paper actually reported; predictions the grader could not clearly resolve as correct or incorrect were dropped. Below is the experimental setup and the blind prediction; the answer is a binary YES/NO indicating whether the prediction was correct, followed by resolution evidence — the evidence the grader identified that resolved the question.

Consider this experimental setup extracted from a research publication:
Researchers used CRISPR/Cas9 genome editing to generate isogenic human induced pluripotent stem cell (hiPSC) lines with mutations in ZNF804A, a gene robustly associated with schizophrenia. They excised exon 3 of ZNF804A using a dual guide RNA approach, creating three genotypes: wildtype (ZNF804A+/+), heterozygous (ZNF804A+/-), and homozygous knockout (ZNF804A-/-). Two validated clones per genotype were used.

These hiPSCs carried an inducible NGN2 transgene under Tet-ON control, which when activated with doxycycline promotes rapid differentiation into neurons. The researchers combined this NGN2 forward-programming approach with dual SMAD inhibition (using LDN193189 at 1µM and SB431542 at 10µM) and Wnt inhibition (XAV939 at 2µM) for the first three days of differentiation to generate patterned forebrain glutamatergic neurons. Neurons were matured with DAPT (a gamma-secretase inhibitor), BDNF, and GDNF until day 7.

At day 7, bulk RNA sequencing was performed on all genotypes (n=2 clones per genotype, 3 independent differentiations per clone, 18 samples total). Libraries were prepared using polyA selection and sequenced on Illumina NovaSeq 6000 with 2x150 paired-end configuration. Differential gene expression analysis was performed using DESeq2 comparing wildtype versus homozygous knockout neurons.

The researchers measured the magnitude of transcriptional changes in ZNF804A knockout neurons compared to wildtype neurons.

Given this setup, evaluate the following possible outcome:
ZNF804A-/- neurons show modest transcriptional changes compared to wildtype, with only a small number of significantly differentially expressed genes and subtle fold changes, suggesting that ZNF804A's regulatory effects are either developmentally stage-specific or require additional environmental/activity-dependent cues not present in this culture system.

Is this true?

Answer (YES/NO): YES